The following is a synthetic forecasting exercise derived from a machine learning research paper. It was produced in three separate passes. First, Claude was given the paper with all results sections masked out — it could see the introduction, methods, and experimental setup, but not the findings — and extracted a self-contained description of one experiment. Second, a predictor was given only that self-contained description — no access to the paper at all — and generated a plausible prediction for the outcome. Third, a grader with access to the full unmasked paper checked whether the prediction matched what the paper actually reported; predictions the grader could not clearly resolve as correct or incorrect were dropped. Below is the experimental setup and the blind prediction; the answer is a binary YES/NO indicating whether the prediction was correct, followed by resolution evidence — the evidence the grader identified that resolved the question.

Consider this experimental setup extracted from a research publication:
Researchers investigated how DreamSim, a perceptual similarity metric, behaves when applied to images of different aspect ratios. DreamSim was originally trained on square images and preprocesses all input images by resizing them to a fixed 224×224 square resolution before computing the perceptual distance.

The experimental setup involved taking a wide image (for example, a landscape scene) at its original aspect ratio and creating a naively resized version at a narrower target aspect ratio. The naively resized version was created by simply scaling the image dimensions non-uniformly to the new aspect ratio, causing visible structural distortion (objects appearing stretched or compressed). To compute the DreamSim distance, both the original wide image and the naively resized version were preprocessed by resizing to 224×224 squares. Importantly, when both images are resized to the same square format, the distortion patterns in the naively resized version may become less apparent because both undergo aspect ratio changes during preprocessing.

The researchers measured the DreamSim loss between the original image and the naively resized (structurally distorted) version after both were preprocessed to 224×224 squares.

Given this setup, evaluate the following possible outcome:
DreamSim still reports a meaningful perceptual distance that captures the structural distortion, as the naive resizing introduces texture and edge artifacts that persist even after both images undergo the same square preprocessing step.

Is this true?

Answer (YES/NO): NO